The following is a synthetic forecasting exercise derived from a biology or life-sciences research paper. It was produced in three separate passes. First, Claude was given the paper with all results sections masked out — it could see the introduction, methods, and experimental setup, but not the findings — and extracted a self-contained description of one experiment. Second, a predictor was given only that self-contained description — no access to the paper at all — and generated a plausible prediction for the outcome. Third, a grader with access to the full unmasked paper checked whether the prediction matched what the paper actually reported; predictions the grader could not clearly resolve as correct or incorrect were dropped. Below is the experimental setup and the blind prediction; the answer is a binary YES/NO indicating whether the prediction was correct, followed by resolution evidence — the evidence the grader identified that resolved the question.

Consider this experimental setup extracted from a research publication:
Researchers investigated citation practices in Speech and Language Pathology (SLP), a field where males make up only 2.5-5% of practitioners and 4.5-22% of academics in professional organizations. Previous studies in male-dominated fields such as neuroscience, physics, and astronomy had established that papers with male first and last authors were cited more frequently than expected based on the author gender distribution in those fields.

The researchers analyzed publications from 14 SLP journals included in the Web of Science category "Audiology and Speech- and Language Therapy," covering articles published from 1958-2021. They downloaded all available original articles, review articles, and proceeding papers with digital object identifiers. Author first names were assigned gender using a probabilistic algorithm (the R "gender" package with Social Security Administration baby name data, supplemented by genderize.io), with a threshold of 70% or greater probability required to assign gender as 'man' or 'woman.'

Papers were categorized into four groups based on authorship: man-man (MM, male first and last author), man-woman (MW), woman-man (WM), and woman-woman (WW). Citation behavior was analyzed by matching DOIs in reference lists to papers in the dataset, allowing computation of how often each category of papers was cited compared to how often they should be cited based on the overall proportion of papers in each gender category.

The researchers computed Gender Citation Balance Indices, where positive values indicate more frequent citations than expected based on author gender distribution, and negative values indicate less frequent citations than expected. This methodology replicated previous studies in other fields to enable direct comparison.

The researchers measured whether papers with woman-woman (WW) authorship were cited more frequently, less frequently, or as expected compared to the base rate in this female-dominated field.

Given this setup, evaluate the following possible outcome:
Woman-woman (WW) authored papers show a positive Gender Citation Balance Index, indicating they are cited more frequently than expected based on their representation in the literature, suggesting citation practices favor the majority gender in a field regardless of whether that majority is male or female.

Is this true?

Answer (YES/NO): YES